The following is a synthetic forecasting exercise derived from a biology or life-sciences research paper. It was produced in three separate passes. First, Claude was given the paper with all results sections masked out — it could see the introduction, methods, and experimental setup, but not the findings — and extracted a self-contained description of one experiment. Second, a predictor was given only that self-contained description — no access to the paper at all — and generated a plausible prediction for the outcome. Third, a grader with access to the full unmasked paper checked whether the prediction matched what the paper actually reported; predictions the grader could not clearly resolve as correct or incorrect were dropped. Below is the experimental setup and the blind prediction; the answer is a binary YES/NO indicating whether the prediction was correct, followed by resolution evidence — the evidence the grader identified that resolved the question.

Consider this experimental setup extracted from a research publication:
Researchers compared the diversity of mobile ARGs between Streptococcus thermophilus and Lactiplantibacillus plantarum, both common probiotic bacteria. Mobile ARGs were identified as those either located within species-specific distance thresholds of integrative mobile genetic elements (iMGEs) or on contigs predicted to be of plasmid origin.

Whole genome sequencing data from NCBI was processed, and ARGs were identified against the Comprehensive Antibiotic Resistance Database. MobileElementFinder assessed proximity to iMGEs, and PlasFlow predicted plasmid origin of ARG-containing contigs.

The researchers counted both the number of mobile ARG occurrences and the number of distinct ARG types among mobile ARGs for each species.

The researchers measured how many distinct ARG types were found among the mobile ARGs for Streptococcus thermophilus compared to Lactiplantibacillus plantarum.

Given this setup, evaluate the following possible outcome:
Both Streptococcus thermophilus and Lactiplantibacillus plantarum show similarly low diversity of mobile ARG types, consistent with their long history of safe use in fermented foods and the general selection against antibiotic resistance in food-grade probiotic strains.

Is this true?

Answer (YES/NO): NO